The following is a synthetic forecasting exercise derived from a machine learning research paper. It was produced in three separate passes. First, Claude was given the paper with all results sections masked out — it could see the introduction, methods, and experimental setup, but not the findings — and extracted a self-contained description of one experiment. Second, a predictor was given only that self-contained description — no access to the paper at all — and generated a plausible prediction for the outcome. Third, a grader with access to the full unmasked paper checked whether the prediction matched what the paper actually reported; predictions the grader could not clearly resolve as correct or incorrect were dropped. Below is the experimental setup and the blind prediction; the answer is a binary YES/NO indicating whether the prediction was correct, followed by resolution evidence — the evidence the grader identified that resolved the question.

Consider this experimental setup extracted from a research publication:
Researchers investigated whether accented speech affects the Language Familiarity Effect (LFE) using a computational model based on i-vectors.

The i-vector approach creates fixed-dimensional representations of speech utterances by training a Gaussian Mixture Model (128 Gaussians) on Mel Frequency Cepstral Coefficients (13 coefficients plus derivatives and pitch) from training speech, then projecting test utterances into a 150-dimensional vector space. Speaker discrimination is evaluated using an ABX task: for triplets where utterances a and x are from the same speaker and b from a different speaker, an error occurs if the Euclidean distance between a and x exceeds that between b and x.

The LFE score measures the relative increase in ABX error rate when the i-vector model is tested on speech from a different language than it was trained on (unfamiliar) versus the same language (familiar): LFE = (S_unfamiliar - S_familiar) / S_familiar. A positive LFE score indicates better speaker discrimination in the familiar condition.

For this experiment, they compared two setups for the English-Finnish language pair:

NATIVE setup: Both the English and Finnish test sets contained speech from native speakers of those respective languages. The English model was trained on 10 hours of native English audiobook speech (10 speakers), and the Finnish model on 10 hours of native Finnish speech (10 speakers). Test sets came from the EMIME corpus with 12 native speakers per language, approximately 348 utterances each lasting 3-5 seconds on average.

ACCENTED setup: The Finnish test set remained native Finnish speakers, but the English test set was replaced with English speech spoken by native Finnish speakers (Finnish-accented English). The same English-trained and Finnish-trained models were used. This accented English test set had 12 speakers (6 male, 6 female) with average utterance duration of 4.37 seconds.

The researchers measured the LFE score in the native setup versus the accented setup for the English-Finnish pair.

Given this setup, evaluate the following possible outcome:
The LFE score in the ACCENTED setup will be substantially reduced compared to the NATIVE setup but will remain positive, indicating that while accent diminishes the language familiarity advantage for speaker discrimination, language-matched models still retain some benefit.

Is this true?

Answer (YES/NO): NO